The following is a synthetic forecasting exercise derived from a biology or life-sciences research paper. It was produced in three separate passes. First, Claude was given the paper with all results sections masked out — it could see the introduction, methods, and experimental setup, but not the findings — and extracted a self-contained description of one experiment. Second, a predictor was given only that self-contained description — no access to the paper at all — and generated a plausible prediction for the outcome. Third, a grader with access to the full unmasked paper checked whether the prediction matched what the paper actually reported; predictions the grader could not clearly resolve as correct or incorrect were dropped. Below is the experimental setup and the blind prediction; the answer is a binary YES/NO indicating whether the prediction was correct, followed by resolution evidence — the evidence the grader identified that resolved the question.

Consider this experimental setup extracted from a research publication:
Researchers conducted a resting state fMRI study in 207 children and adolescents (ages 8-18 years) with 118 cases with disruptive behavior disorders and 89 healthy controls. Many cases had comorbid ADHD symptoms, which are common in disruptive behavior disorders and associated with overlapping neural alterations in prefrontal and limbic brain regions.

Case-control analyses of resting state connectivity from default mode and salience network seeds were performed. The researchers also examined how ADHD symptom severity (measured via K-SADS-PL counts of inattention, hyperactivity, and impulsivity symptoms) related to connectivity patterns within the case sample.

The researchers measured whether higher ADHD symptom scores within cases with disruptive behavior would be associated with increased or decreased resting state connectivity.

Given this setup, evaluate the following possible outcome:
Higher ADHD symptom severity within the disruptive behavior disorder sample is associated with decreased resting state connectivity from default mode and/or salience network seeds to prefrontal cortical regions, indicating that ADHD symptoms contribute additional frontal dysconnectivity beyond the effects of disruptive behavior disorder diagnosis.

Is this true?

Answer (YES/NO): NO